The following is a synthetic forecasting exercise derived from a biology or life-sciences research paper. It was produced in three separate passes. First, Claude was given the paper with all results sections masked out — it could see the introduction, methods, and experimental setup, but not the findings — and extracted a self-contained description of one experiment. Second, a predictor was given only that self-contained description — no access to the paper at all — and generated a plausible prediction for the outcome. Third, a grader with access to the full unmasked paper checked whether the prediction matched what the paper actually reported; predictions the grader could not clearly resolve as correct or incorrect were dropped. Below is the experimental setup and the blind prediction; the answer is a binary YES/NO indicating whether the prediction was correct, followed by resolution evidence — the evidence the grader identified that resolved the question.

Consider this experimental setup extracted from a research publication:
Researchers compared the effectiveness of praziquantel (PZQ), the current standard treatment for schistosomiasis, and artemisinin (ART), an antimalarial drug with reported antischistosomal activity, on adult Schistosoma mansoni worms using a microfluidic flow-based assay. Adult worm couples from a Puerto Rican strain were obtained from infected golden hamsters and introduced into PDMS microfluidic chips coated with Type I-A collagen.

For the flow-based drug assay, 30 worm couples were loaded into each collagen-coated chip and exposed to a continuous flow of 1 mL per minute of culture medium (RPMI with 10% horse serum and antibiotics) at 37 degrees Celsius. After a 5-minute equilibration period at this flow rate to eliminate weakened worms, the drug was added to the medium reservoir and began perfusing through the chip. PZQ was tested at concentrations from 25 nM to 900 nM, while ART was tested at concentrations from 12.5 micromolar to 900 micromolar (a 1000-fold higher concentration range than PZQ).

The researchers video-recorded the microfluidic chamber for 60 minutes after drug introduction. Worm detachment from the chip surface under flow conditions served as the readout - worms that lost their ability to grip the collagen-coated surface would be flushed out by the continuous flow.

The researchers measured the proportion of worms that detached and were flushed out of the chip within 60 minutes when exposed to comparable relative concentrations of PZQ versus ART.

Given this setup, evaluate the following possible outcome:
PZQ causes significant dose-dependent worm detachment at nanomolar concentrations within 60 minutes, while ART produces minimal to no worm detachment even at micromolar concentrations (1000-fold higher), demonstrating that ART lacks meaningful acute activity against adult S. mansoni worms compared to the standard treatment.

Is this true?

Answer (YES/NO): NO